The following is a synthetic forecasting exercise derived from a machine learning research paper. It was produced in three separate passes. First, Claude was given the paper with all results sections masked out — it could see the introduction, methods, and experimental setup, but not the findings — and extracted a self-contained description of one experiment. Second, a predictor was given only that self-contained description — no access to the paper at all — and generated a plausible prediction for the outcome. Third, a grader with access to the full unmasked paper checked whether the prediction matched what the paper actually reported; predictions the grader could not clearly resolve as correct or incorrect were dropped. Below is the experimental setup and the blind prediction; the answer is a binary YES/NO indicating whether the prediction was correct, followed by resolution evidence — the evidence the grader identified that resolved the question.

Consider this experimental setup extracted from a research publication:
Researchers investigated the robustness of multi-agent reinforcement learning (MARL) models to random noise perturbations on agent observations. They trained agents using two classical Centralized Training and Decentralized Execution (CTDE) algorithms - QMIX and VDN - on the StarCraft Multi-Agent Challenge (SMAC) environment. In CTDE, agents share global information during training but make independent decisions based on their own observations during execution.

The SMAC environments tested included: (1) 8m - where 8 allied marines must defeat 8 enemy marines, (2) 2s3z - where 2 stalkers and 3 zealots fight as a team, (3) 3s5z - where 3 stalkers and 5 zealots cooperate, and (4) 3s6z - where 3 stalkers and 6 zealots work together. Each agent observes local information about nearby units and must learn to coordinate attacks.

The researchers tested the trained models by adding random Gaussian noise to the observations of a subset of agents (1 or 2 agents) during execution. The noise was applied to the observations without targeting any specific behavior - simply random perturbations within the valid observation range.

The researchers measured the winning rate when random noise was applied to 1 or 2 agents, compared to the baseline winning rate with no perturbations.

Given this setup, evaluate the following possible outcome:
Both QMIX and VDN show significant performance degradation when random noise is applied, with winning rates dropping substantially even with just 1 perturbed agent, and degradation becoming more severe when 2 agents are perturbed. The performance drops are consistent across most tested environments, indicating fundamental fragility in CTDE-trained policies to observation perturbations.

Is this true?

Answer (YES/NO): NO